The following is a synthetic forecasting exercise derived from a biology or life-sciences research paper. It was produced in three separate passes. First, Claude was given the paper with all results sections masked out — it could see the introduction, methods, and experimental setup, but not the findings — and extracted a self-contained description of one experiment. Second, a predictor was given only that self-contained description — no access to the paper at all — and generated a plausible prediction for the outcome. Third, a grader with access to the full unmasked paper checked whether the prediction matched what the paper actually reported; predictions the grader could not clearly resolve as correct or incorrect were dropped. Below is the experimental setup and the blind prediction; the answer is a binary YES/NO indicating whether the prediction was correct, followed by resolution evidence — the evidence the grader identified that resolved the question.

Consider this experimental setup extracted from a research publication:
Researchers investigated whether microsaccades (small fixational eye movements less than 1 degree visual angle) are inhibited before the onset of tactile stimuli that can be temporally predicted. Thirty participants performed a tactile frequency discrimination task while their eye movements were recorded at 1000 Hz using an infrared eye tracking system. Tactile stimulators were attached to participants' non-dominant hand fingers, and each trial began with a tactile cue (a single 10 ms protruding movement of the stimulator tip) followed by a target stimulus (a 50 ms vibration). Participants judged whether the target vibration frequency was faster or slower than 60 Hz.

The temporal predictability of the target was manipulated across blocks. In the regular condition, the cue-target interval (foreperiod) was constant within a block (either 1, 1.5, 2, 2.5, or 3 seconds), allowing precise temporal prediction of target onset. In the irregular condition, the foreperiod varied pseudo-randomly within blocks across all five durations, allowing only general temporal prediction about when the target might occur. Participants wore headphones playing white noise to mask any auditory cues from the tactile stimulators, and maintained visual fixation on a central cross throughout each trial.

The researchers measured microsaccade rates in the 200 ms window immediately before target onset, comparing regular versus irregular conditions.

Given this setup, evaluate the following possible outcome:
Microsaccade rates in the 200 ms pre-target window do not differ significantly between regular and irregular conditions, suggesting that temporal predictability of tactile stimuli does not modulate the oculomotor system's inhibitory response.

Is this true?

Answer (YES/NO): NO